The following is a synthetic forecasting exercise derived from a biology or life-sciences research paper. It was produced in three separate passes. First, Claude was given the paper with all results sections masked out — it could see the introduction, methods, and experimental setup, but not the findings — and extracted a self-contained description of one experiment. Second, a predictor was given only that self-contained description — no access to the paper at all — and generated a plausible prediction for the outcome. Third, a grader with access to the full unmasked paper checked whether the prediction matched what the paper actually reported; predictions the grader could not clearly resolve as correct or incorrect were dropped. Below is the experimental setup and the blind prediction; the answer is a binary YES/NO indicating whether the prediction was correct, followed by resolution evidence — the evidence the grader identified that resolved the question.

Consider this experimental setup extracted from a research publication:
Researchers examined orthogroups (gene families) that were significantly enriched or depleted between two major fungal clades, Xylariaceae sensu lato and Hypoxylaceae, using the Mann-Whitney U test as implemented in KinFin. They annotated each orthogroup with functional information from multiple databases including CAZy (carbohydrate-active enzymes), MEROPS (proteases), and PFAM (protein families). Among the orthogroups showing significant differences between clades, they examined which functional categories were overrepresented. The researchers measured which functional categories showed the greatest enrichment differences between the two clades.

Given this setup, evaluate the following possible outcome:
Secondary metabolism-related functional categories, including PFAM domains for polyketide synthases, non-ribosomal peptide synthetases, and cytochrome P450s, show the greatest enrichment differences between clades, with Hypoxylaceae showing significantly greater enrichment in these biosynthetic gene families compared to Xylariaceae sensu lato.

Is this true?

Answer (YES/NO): NO